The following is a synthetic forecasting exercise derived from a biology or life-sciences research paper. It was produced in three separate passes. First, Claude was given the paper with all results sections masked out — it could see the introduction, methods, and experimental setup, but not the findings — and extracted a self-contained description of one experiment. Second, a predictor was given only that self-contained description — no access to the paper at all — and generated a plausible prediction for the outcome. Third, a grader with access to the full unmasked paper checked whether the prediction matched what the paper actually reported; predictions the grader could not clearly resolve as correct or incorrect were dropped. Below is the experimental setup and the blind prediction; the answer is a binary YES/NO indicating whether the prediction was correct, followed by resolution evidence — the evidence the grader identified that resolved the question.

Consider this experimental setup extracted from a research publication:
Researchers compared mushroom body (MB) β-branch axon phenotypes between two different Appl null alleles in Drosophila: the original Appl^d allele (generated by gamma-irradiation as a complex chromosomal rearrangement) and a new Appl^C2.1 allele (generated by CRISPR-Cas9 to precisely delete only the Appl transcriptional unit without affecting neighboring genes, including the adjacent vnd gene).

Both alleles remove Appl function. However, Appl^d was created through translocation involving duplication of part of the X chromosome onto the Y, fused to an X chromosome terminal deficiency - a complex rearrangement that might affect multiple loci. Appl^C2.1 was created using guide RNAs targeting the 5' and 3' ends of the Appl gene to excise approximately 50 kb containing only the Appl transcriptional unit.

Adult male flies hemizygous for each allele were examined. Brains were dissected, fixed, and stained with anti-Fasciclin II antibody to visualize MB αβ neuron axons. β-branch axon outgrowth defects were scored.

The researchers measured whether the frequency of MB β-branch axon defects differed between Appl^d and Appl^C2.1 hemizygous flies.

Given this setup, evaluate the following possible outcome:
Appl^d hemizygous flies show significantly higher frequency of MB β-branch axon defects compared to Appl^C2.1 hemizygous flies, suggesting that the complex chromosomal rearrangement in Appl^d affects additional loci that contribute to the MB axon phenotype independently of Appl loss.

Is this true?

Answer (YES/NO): NO